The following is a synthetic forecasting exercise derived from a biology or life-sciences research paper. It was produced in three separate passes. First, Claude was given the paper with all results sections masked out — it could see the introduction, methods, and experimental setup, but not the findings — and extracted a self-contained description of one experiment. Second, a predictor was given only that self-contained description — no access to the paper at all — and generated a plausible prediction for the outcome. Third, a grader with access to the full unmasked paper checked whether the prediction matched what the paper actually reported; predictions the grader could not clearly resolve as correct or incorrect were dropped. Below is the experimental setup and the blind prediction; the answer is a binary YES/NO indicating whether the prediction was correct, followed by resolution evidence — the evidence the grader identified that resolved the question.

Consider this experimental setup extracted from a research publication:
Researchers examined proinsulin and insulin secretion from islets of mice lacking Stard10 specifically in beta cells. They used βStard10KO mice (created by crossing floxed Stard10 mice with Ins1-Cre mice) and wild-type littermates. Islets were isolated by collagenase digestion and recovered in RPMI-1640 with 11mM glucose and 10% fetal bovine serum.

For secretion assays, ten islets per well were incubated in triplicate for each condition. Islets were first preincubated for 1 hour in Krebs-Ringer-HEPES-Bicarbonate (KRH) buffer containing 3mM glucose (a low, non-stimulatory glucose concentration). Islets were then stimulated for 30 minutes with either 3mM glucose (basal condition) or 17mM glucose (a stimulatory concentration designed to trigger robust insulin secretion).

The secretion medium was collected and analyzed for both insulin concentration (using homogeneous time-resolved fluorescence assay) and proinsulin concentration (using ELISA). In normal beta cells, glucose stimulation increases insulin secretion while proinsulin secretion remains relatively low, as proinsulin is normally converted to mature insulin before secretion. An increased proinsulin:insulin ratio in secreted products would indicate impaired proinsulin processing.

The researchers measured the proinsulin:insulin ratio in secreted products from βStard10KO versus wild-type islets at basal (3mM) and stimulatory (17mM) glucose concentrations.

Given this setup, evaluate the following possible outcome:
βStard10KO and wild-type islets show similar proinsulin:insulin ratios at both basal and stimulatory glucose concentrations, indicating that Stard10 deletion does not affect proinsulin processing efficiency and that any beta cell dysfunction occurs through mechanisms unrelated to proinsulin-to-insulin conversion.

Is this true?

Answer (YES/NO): NO